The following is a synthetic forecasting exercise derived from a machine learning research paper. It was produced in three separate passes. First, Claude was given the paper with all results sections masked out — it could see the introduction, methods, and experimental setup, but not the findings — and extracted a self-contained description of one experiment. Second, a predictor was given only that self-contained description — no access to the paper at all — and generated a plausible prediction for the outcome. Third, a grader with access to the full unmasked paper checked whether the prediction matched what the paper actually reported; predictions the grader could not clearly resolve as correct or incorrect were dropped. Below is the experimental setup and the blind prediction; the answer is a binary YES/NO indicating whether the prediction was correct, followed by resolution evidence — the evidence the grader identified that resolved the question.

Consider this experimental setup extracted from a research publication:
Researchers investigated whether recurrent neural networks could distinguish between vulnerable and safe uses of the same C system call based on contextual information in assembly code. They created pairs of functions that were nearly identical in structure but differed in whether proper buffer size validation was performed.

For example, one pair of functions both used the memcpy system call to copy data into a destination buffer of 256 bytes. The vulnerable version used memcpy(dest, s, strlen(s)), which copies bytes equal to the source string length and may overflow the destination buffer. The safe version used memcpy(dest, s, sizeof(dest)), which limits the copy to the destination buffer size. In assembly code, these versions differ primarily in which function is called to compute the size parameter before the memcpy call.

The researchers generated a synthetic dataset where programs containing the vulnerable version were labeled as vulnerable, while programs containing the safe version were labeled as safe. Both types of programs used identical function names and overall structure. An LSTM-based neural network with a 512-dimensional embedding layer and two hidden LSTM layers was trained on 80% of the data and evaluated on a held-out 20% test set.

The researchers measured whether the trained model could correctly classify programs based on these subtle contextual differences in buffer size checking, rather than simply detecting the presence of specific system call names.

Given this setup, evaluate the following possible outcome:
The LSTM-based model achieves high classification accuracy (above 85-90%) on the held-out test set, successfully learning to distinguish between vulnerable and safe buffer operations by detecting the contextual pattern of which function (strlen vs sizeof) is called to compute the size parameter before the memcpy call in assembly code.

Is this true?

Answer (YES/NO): YES